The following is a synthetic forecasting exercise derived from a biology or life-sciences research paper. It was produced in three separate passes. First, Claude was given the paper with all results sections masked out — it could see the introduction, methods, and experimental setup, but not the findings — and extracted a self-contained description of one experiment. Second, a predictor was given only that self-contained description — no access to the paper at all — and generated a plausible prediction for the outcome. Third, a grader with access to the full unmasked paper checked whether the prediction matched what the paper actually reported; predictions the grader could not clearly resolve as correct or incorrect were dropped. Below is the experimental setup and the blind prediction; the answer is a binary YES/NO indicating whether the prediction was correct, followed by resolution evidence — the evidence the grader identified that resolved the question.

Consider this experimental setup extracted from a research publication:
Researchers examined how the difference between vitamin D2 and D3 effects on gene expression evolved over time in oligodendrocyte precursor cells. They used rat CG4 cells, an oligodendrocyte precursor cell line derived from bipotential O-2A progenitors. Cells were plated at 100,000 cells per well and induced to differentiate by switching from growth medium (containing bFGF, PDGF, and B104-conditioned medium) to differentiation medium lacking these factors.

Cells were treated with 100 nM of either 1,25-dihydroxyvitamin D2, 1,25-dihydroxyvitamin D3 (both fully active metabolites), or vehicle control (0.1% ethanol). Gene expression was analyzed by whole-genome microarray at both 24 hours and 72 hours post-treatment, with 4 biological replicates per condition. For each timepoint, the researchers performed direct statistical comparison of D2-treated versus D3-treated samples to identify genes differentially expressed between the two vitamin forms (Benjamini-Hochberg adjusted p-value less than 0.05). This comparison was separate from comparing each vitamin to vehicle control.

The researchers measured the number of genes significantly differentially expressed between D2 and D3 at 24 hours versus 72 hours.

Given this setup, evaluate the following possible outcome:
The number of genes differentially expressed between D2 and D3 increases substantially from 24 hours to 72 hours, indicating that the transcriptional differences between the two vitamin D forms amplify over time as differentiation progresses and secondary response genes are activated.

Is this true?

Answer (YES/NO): NO